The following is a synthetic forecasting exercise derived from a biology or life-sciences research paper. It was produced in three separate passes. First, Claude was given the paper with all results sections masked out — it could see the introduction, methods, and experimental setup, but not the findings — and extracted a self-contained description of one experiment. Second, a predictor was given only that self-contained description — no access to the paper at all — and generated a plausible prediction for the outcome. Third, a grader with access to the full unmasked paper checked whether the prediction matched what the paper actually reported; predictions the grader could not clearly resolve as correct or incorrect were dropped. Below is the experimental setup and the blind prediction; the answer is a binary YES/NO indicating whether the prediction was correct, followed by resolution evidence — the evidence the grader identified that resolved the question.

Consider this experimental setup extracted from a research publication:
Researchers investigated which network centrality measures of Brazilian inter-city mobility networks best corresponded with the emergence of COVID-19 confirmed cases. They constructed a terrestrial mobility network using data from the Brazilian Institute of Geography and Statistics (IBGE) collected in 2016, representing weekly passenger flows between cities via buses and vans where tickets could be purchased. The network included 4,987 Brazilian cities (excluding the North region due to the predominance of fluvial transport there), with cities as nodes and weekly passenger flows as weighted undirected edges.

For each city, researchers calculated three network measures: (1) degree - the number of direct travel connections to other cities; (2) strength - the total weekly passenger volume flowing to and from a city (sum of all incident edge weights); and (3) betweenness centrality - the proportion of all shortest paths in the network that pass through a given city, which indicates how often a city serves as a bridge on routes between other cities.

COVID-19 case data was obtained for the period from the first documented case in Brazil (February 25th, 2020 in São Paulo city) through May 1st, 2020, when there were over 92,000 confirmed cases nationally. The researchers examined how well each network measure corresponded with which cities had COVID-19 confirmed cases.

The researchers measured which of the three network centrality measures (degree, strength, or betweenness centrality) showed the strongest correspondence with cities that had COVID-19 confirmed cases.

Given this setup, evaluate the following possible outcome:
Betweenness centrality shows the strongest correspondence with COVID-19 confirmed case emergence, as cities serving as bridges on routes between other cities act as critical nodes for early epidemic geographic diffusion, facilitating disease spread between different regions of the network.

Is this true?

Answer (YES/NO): NO